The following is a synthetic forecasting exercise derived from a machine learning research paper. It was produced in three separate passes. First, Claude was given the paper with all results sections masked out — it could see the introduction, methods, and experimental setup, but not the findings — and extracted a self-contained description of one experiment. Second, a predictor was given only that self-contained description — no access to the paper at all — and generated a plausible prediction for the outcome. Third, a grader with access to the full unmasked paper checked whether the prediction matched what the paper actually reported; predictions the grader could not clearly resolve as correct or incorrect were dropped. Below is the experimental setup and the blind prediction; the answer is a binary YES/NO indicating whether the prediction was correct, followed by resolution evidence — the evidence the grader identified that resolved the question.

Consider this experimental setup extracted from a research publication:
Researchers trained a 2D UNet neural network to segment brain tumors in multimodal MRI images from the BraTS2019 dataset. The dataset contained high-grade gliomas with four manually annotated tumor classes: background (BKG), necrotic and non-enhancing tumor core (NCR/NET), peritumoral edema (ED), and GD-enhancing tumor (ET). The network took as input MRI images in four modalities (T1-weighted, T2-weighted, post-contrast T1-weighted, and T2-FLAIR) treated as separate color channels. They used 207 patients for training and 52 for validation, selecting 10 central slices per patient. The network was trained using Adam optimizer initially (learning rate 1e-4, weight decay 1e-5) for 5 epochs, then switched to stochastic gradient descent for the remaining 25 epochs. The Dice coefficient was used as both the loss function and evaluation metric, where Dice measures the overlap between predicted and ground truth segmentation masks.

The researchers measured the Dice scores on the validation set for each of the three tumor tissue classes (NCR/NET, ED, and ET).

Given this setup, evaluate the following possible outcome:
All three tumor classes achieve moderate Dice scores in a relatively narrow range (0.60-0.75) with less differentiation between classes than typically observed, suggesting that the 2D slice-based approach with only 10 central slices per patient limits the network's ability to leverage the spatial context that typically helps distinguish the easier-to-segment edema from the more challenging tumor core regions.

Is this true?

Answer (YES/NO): NO